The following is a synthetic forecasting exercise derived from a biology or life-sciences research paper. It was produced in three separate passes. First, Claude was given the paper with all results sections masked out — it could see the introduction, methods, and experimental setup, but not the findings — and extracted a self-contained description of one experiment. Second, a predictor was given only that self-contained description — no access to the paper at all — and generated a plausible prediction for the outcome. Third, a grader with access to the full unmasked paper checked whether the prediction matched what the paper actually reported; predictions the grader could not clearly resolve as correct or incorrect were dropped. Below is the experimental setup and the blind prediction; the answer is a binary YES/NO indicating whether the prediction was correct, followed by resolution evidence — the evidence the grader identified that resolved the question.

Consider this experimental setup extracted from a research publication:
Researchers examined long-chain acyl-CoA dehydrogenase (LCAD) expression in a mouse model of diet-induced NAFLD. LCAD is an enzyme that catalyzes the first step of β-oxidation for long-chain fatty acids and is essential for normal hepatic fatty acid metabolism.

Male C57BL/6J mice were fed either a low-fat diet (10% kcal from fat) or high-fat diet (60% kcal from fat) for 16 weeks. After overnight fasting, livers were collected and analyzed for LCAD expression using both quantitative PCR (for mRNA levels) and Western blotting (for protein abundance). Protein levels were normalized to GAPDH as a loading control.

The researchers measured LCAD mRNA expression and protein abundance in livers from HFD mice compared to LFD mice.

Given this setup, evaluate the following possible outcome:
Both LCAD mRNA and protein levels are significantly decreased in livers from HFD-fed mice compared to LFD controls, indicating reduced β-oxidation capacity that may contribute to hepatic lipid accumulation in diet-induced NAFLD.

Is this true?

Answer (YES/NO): NO